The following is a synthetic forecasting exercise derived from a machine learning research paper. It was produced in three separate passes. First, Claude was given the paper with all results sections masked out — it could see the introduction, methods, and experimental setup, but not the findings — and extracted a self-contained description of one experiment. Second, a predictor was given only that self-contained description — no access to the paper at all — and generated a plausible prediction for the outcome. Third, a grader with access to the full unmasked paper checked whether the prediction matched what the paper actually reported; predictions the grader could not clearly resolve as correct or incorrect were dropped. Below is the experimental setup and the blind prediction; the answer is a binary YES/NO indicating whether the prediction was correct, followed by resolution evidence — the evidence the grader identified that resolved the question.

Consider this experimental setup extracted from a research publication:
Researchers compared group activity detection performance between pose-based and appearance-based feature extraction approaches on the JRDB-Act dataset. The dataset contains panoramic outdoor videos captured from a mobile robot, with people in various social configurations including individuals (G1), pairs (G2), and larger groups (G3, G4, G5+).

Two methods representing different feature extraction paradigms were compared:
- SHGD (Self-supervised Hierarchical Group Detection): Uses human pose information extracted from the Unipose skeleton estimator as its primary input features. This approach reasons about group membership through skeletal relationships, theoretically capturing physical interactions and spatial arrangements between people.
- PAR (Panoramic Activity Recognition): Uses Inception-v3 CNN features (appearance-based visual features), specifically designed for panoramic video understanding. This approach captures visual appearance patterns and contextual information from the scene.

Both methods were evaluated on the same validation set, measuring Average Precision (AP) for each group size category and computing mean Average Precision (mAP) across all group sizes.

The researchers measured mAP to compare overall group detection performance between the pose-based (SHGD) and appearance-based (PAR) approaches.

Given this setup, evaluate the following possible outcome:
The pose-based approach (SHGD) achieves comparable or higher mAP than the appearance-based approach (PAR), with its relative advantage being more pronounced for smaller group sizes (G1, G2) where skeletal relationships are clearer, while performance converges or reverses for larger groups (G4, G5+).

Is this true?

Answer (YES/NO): NO